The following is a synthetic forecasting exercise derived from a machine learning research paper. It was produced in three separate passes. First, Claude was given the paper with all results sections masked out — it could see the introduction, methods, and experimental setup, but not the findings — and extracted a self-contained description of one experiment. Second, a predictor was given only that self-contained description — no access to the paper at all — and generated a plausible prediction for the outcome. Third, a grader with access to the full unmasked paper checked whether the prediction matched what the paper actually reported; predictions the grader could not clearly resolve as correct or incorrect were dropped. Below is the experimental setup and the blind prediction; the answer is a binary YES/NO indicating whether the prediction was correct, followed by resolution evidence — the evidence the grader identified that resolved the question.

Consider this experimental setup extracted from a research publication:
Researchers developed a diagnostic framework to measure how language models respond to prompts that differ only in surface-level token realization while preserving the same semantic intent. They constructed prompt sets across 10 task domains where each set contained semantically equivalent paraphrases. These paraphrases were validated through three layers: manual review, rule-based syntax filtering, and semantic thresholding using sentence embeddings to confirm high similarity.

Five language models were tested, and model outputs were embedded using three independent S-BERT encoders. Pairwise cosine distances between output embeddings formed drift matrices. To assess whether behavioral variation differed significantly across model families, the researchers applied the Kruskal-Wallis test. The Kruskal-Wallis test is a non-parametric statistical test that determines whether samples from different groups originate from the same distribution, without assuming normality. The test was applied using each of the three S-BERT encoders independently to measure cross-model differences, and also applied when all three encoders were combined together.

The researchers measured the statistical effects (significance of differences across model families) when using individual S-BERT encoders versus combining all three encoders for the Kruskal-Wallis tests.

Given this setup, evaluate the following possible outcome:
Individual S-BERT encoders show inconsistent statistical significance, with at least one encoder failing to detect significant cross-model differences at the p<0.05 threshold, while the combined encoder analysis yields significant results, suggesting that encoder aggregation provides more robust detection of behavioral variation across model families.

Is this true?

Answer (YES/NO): NO